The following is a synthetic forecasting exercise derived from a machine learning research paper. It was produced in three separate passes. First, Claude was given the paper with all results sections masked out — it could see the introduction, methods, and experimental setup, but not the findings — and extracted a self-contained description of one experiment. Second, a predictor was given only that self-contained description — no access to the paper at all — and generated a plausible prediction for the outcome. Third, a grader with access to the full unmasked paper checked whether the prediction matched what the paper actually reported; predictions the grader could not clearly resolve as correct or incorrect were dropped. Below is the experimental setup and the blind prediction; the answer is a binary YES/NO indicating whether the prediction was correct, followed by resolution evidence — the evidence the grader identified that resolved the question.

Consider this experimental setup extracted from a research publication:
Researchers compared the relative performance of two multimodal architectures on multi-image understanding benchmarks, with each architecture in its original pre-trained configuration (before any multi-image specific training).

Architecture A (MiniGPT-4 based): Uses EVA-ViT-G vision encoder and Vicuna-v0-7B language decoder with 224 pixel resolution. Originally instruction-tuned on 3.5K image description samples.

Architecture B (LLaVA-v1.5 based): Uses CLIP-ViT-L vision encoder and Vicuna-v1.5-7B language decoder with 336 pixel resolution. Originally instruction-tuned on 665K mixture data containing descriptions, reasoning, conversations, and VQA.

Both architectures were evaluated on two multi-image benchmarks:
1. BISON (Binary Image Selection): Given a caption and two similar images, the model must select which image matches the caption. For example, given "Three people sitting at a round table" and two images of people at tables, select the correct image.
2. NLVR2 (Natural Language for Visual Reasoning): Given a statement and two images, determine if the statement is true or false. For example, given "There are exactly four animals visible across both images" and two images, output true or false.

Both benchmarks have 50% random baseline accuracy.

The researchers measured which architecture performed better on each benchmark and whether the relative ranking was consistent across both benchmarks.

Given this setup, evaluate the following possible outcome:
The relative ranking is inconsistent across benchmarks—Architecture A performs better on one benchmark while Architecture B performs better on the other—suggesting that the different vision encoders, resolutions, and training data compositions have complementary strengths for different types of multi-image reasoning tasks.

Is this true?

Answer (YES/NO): NO